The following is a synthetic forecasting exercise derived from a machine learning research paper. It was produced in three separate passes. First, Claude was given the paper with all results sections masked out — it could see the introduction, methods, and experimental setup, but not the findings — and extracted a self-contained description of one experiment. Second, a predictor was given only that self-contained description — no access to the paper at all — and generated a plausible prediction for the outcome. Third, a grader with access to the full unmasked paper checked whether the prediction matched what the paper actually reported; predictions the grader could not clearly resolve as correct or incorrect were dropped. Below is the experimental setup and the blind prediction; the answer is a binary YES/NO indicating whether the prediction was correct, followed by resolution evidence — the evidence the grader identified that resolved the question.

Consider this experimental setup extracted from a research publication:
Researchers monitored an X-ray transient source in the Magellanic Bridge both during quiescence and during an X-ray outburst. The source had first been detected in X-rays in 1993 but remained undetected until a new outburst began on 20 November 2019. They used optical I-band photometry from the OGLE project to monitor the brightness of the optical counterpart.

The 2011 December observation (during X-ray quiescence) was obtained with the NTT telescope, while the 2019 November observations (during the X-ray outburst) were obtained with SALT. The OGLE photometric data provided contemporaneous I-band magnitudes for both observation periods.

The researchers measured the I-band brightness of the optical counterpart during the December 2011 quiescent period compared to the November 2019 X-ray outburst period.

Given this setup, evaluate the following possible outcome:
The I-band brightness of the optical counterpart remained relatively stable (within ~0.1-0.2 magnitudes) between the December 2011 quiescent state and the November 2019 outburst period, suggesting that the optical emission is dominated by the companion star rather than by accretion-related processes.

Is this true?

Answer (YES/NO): NO